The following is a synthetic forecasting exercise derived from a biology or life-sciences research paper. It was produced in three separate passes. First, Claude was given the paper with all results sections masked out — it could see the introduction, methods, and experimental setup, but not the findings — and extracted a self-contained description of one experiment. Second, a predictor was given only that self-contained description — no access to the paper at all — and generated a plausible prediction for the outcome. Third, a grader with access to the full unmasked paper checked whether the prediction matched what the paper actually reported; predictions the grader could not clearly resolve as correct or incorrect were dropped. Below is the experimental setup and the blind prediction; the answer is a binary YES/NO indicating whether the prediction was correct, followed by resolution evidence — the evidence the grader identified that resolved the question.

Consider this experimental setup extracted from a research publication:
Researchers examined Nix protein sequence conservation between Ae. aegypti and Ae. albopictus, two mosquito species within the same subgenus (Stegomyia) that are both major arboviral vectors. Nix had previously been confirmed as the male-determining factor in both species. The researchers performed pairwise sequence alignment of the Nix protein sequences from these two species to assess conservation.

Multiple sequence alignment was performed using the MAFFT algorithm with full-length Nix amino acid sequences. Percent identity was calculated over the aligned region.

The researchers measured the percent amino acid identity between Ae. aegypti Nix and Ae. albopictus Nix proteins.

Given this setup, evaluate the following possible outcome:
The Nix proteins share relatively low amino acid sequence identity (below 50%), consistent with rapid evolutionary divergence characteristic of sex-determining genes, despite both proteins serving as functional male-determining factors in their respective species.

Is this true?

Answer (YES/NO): NO